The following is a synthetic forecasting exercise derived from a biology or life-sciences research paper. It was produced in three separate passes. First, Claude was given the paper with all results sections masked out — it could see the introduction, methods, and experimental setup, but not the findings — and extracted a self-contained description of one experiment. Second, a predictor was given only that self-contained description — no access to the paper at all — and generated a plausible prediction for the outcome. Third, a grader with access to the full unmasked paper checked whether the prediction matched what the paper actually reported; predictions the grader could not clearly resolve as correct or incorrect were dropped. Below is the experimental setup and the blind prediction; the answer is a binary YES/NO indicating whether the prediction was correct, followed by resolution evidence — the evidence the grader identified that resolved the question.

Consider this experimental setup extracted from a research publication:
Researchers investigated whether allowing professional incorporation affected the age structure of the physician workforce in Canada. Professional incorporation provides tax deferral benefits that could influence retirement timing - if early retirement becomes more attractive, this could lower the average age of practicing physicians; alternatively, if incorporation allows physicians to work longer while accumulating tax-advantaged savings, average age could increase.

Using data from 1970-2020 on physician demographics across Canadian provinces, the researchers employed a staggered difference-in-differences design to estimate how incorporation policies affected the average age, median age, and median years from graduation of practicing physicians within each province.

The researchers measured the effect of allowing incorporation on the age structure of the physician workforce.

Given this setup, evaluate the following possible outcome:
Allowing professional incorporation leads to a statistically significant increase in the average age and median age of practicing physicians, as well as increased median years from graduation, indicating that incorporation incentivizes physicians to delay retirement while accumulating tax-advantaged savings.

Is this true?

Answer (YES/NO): NO